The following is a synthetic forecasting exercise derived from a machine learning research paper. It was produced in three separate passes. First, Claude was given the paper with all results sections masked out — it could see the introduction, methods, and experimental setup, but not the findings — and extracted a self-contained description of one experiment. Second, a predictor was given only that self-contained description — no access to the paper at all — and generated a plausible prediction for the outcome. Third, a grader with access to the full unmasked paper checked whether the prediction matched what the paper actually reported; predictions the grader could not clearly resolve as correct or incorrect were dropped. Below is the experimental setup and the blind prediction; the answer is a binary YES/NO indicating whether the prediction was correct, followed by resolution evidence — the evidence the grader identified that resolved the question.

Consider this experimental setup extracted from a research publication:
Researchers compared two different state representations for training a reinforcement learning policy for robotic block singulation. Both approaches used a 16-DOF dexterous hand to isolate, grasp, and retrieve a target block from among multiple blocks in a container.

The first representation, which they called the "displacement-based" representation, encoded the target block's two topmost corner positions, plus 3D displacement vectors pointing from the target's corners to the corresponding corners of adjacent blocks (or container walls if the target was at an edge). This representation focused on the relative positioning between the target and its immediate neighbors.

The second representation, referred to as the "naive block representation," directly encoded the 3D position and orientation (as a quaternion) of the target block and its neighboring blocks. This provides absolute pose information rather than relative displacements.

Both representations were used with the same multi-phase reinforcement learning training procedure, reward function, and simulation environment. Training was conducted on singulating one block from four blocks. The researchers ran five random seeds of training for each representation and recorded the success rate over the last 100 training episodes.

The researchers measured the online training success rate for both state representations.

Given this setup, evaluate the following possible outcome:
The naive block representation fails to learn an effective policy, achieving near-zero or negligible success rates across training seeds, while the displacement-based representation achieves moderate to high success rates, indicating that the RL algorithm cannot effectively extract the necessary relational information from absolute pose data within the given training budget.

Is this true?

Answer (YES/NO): NO